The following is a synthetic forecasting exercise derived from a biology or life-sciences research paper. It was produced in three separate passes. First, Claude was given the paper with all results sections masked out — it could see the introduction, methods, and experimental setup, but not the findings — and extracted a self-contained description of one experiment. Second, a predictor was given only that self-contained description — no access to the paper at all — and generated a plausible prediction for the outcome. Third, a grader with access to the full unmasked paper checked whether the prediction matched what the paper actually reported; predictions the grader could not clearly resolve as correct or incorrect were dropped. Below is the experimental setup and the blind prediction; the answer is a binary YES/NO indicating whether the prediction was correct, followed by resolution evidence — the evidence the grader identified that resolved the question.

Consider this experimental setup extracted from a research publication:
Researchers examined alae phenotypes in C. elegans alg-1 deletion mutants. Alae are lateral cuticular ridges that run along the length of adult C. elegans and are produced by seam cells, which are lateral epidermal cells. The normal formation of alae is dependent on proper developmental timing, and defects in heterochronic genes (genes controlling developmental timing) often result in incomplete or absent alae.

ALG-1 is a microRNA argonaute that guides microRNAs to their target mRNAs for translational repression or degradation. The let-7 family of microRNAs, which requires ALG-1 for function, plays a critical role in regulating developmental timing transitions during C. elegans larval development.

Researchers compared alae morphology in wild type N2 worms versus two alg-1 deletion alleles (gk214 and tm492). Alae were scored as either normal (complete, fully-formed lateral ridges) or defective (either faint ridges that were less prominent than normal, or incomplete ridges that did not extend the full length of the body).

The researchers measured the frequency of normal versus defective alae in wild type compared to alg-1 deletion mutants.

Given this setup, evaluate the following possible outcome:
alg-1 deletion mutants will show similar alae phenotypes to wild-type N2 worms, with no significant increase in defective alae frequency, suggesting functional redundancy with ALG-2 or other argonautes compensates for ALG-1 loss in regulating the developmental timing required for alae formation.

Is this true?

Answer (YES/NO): NO